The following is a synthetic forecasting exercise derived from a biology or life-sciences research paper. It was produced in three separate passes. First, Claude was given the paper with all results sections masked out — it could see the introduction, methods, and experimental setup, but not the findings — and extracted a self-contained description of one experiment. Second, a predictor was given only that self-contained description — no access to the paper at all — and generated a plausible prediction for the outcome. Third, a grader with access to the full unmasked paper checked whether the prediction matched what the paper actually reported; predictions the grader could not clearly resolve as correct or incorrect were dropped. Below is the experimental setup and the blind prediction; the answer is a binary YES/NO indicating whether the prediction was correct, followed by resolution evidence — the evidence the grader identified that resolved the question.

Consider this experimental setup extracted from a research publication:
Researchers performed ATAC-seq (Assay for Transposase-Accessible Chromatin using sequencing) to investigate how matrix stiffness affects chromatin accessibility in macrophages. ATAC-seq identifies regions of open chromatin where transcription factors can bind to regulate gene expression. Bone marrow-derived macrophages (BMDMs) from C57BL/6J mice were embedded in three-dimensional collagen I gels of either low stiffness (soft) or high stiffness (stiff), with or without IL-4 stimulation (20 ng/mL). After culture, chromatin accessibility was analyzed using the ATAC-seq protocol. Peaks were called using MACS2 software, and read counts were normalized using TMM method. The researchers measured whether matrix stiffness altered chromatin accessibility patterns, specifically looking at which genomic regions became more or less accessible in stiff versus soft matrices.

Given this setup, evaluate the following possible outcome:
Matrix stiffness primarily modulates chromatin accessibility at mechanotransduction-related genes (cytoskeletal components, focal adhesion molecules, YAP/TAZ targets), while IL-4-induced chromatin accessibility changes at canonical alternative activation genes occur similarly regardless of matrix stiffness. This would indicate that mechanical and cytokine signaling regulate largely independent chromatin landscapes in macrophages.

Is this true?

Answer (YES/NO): NO